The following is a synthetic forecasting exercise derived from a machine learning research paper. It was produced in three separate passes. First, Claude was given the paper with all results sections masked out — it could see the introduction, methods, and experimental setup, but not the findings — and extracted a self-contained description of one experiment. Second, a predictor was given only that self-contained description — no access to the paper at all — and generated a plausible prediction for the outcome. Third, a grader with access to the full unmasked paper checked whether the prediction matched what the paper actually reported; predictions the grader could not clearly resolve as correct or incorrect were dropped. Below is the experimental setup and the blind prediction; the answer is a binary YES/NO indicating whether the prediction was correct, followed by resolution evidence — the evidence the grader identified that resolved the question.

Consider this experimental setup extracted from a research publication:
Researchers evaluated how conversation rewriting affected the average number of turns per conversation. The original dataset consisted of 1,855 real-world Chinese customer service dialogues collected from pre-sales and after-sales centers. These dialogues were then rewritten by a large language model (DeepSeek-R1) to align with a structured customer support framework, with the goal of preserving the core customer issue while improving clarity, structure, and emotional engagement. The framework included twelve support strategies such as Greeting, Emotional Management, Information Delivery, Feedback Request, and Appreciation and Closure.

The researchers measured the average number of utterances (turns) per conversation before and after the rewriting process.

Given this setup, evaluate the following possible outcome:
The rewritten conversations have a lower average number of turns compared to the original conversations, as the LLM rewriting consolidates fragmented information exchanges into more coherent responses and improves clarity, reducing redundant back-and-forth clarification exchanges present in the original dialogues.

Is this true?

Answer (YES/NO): NO